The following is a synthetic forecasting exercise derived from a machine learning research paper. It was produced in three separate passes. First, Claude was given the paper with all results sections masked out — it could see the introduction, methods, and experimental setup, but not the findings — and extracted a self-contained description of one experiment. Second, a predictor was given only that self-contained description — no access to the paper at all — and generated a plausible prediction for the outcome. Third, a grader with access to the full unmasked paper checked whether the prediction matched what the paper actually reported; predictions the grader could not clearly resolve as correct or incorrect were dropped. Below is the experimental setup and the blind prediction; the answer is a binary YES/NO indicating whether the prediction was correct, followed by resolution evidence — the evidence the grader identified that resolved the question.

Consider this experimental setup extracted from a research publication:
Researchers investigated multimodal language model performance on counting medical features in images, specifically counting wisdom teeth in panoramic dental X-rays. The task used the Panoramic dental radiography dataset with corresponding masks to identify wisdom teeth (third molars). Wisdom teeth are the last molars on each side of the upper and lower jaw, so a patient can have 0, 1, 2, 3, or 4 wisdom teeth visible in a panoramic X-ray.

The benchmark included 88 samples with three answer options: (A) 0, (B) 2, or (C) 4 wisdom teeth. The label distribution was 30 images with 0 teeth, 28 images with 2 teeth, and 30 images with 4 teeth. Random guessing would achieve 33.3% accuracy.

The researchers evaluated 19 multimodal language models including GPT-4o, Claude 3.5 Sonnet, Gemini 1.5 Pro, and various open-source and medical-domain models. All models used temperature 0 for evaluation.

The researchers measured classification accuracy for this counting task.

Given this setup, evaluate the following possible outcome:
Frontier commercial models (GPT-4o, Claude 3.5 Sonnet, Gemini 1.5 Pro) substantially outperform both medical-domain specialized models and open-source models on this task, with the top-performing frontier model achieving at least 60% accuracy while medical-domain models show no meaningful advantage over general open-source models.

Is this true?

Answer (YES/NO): NO